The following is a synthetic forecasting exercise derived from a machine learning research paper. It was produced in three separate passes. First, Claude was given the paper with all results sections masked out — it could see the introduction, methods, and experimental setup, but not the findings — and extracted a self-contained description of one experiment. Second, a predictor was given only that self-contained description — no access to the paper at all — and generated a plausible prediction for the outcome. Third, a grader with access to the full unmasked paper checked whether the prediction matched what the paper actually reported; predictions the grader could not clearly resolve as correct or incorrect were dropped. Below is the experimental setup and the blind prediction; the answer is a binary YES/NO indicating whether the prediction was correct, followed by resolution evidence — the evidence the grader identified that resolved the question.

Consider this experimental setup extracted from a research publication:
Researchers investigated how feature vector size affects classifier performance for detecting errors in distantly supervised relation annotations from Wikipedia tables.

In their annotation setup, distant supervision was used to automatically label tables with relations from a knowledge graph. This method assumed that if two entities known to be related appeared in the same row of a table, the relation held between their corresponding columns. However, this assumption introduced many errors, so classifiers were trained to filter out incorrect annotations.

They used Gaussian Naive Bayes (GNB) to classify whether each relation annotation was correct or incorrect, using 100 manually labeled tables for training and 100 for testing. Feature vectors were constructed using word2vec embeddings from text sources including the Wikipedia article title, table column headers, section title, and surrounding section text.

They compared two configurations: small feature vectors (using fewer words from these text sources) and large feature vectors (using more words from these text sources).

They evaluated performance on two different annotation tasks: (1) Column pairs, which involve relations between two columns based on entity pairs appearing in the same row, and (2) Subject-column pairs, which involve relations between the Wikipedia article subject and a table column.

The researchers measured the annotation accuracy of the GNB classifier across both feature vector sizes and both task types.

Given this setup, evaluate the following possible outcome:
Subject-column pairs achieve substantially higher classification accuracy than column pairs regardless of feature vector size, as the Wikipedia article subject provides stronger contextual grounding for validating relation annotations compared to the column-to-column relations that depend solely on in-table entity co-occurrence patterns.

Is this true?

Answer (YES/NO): NO